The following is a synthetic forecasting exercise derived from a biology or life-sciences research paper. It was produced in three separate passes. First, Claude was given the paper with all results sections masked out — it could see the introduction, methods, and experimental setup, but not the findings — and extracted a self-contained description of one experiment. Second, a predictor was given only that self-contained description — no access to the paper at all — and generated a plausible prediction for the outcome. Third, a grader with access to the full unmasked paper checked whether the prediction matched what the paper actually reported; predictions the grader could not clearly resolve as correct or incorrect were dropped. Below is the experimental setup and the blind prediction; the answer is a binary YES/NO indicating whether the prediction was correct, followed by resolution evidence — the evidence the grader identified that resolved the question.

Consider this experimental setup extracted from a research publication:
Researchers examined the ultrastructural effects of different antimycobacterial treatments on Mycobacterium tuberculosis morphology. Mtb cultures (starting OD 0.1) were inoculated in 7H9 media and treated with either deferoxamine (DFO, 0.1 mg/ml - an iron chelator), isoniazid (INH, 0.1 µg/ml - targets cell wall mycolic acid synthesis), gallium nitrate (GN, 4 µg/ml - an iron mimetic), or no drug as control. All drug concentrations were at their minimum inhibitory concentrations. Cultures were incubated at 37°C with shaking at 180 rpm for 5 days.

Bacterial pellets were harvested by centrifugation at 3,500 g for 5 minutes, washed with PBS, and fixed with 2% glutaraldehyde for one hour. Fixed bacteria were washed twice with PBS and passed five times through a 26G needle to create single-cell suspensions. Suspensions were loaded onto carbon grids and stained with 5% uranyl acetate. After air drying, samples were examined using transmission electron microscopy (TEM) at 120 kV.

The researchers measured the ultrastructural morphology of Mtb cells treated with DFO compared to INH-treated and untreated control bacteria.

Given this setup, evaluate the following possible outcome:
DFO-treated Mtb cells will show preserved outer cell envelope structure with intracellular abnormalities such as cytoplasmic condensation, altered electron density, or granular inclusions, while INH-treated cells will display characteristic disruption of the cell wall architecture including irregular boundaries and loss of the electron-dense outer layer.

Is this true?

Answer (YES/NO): NO